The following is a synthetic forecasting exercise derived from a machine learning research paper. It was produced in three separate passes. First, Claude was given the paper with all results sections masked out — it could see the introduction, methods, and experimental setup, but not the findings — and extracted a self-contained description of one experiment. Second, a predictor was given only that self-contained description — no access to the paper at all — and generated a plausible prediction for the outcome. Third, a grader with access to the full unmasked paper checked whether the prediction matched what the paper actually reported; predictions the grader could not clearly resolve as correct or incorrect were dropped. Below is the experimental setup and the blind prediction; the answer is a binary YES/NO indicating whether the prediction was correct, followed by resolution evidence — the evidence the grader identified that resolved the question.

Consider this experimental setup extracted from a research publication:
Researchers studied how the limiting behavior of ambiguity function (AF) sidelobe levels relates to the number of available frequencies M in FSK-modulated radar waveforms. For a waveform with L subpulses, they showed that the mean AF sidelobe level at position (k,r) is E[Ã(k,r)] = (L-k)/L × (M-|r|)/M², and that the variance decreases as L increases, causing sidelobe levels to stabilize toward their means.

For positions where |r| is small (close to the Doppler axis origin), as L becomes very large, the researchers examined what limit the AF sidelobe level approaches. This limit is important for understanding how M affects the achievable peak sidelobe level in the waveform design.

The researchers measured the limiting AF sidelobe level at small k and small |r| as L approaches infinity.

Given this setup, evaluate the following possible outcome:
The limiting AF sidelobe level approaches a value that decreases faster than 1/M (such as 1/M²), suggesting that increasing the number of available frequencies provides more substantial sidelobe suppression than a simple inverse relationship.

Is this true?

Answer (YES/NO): NO